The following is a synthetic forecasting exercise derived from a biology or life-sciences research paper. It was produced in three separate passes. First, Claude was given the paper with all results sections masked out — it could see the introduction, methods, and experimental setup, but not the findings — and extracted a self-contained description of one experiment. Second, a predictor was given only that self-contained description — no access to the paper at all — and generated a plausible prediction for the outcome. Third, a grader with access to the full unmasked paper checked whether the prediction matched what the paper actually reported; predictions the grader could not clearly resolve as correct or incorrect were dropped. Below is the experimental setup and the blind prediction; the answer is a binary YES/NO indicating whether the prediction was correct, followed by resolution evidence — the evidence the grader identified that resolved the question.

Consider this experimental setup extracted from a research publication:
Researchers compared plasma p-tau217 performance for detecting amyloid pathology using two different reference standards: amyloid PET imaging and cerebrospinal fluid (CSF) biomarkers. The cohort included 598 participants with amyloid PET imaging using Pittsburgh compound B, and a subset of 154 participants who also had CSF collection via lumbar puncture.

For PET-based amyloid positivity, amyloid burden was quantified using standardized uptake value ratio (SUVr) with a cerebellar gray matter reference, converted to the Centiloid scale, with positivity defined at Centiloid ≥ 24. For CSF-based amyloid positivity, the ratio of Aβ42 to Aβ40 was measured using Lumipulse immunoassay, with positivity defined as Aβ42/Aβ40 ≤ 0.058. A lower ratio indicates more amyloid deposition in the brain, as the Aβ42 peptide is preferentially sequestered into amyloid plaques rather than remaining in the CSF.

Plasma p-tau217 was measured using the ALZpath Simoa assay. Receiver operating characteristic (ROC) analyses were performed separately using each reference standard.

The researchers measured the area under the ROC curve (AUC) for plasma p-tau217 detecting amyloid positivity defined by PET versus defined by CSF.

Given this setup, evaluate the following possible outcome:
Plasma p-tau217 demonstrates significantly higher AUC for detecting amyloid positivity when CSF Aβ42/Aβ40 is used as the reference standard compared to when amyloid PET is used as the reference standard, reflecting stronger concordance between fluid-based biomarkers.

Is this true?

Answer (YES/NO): NO